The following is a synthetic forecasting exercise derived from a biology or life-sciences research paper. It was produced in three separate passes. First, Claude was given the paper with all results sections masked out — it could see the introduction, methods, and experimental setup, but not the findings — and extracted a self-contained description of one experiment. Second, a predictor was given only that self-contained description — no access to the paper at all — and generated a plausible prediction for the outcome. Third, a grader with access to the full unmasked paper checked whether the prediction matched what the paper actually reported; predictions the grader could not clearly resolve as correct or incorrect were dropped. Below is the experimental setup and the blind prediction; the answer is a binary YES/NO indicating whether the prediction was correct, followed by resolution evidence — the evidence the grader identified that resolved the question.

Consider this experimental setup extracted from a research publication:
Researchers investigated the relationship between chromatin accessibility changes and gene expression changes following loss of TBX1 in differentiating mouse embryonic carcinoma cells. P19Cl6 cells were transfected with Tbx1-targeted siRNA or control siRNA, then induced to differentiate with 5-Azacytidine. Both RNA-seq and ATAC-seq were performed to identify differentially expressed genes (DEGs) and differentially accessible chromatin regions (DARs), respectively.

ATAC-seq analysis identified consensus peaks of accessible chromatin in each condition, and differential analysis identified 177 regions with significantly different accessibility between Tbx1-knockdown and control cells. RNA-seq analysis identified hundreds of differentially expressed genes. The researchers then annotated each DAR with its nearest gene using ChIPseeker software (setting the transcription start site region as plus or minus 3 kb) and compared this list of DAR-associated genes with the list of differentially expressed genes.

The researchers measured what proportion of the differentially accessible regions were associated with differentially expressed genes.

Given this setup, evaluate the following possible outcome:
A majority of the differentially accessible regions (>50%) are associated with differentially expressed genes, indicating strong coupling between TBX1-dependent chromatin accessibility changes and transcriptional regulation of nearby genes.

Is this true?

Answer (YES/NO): NO